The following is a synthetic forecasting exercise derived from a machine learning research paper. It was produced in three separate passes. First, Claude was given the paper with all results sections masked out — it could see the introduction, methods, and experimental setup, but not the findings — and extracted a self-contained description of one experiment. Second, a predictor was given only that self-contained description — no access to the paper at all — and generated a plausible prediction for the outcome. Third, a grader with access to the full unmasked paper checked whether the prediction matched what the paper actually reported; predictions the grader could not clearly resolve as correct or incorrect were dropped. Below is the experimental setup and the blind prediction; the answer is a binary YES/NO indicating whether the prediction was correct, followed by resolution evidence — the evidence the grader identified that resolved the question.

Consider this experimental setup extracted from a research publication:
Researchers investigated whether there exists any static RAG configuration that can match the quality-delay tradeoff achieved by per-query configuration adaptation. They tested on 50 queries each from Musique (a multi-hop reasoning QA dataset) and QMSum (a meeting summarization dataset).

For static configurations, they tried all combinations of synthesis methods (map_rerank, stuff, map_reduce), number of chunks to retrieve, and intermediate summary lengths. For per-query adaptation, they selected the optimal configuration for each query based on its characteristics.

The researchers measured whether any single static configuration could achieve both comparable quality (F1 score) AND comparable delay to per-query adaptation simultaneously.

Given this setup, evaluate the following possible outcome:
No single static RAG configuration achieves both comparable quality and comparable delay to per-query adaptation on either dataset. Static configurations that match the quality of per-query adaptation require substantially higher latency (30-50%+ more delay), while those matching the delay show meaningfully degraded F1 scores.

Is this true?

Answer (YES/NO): NO